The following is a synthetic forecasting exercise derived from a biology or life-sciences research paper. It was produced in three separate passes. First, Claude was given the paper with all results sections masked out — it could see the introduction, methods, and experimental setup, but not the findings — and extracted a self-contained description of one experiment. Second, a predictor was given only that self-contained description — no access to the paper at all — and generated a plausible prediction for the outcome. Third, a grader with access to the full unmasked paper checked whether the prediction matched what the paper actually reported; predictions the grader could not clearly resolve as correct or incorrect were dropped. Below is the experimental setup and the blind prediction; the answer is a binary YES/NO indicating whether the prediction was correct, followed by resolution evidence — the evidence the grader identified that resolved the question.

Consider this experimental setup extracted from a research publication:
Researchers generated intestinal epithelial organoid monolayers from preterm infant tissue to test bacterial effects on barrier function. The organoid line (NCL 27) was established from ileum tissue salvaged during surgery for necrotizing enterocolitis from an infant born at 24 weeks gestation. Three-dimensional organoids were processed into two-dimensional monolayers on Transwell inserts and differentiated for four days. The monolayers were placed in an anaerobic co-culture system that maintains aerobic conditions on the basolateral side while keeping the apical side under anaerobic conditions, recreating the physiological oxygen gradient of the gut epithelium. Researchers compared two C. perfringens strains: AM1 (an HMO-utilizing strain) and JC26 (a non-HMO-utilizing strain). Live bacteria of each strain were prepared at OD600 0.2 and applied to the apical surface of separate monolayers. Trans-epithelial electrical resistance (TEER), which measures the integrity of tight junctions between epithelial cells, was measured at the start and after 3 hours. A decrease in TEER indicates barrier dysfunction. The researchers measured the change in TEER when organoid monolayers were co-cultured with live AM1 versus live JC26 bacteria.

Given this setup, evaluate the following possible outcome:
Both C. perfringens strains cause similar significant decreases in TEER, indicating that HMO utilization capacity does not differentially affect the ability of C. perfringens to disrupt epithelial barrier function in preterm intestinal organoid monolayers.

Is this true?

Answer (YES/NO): NO